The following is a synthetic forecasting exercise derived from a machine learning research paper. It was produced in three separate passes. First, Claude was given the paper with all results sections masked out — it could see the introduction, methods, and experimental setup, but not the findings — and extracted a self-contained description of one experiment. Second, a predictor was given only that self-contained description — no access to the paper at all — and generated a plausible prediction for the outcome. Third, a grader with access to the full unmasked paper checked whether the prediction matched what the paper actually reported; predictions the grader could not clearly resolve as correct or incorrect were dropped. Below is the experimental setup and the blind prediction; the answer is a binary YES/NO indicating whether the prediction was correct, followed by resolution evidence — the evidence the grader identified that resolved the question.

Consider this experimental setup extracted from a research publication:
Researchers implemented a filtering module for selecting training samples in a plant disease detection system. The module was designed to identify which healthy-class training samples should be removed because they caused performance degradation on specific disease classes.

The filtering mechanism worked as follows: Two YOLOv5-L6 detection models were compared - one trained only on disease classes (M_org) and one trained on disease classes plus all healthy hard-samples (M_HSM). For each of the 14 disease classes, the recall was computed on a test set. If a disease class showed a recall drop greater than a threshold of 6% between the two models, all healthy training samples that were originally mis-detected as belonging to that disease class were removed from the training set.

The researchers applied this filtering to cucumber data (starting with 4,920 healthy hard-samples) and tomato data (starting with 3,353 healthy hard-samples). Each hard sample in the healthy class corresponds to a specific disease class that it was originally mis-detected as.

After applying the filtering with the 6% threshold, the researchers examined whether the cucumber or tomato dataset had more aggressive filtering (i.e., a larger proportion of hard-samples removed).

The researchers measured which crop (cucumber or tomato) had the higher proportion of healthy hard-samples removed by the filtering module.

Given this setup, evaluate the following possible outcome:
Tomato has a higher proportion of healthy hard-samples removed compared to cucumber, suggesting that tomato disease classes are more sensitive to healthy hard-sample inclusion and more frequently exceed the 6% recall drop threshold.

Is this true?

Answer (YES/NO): NO